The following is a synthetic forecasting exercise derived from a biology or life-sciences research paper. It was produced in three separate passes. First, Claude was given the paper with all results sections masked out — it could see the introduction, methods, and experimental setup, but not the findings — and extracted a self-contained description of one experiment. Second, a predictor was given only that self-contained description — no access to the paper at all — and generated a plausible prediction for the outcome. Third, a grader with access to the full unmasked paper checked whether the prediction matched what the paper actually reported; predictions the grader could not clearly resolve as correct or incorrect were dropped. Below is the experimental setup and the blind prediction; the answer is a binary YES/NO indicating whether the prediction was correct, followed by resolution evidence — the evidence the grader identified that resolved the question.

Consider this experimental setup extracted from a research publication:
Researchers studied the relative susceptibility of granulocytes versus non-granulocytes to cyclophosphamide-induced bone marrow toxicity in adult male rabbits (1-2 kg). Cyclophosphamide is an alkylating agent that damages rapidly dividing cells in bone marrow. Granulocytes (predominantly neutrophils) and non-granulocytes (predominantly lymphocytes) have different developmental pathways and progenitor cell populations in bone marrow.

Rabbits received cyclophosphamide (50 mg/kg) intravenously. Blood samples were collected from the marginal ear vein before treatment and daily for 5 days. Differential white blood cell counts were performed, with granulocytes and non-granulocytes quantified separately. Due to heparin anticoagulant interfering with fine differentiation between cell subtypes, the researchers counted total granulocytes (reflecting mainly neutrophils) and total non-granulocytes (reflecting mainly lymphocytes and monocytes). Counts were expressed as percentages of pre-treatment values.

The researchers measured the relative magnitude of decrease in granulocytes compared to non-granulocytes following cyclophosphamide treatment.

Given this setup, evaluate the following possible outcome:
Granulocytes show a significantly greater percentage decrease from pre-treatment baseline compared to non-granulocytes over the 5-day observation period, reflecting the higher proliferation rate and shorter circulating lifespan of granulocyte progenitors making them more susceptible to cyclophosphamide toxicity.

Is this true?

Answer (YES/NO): YES